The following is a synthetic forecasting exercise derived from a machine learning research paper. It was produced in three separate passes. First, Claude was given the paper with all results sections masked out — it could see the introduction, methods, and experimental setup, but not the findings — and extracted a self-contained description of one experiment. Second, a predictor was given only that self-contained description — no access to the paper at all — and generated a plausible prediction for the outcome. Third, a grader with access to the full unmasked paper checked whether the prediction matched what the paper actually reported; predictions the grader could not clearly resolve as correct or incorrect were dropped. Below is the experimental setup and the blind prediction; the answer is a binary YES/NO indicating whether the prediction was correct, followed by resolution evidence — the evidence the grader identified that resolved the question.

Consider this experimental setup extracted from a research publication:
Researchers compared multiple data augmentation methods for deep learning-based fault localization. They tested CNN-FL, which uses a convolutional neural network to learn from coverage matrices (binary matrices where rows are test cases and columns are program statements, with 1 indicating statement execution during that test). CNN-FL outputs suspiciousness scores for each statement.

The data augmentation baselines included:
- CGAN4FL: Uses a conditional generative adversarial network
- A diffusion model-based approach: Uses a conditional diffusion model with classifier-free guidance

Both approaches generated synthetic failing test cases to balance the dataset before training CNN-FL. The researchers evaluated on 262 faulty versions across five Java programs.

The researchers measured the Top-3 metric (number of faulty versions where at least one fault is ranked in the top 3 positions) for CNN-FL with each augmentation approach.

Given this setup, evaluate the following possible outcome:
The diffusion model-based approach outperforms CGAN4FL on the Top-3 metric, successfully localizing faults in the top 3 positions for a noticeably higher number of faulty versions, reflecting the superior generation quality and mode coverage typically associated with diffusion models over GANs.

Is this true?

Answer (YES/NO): NO